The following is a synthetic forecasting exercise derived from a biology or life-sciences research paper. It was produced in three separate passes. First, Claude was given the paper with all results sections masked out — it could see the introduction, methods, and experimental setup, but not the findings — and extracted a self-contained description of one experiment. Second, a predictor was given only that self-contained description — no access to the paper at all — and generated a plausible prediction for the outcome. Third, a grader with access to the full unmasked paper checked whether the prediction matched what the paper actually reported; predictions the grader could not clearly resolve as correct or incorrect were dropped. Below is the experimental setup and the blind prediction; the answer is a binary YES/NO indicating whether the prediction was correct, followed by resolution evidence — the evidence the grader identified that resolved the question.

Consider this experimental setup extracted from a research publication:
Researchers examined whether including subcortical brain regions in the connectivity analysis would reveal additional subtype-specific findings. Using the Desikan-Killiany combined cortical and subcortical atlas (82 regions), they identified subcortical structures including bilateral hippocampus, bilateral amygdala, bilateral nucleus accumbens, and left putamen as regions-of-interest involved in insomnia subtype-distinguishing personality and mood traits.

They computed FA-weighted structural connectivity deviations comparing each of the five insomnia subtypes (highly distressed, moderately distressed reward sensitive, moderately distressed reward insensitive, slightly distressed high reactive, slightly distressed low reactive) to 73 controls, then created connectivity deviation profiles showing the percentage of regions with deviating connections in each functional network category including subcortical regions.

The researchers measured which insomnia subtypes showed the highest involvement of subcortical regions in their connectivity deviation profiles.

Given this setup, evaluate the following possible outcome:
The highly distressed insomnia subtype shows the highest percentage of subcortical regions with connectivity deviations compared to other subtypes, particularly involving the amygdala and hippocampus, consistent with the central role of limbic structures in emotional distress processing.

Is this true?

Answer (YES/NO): NO